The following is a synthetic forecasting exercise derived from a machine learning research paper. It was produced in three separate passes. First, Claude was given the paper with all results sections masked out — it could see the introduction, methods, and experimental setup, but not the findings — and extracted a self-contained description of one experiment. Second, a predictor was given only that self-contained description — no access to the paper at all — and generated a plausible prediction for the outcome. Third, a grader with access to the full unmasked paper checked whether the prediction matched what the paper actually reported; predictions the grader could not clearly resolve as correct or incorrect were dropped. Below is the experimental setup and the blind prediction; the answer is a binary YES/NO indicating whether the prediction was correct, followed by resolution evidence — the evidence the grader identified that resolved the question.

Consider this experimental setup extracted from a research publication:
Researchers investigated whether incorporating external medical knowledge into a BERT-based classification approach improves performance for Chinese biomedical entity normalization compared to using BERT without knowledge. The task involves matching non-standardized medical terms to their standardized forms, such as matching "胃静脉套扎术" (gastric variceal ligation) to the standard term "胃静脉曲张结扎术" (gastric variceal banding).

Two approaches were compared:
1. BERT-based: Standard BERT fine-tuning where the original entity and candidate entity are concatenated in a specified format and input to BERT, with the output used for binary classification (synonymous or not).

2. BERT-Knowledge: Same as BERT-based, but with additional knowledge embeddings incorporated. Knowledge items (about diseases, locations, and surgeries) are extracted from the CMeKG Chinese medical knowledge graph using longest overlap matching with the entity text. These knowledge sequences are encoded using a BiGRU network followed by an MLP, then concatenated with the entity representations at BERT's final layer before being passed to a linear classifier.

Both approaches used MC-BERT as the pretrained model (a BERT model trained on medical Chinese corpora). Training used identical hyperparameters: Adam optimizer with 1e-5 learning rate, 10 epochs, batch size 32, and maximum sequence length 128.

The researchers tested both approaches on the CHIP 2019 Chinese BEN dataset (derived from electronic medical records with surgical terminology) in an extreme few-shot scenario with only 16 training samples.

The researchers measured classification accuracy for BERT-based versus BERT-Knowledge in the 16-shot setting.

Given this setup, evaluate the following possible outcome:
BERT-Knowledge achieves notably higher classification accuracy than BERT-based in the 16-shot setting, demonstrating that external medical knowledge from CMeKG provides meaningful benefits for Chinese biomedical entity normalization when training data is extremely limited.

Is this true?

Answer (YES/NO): NO